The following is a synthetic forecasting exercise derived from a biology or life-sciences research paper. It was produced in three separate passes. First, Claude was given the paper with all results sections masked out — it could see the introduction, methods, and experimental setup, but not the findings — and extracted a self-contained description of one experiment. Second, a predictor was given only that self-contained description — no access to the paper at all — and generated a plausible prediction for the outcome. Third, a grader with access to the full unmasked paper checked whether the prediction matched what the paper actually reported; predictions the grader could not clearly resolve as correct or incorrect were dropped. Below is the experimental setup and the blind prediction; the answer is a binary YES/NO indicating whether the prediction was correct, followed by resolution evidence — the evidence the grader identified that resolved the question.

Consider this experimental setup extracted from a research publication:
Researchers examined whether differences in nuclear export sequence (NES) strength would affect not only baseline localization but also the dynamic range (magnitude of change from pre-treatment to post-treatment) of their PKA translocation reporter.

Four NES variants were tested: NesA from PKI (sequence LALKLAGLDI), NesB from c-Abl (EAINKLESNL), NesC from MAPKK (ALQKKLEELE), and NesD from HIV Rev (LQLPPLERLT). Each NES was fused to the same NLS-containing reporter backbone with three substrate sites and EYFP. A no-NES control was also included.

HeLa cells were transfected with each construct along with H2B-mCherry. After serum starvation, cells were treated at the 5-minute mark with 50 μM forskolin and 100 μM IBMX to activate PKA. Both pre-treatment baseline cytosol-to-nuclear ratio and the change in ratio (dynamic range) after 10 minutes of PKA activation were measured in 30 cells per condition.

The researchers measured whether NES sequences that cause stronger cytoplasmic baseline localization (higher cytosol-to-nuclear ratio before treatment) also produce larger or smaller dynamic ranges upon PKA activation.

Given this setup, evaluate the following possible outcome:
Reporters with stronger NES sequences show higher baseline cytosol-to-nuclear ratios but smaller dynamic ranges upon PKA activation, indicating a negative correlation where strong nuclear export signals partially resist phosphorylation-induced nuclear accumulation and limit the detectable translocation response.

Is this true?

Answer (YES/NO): YES